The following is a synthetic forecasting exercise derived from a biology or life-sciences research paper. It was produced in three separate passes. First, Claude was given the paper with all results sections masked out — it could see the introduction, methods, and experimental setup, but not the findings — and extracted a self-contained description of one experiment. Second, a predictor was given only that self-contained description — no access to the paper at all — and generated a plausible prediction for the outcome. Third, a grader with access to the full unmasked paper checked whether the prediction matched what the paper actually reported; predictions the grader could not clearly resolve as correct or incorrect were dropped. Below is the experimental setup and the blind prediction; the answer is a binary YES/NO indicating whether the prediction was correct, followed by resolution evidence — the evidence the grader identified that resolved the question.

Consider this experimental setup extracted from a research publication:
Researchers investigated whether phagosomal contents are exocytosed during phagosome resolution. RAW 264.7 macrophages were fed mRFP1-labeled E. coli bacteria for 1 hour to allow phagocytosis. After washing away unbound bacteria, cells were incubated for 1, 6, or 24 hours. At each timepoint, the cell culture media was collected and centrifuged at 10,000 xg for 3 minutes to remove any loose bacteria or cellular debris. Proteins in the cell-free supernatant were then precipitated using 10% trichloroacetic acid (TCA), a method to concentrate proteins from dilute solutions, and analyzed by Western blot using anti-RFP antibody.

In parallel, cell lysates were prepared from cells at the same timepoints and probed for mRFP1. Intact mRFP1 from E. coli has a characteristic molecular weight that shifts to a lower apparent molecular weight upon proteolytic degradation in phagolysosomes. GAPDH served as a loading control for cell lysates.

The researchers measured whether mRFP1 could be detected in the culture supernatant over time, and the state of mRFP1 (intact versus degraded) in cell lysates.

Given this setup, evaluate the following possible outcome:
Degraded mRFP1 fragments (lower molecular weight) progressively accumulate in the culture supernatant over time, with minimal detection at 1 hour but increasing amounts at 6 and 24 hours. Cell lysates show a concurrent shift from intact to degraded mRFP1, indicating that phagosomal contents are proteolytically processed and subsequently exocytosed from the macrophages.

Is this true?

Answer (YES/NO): YES